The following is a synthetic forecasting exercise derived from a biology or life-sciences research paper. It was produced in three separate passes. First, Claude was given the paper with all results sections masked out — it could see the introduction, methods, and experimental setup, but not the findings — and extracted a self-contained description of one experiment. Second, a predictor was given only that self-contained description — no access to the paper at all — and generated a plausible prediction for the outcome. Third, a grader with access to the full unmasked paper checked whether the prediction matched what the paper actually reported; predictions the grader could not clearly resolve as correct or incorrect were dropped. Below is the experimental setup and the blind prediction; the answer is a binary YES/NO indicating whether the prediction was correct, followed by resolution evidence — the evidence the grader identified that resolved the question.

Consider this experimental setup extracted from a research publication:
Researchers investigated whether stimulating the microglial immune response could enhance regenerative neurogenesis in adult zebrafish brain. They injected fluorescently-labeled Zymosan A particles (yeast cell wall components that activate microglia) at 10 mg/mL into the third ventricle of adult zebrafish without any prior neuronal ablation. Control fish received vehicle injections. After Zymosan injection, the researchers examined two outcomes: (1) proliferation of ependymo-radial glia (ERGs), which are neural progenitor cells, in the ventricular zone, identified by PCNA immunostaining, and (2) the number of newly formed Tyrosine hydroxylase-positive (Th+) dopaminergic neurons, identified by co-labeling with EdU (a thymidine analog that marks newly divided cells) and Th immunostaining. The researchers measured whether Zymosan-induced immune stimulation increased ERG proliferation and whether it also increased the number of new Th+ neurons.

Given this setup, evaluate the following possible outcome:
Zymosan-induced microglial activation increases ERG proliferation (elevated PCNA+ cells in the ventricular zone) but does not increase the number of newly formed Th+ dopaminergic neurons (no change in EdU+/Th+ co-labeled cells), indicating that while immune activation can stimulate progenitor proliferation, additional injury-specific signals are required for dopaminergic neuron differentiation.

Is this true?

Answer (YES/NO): YES